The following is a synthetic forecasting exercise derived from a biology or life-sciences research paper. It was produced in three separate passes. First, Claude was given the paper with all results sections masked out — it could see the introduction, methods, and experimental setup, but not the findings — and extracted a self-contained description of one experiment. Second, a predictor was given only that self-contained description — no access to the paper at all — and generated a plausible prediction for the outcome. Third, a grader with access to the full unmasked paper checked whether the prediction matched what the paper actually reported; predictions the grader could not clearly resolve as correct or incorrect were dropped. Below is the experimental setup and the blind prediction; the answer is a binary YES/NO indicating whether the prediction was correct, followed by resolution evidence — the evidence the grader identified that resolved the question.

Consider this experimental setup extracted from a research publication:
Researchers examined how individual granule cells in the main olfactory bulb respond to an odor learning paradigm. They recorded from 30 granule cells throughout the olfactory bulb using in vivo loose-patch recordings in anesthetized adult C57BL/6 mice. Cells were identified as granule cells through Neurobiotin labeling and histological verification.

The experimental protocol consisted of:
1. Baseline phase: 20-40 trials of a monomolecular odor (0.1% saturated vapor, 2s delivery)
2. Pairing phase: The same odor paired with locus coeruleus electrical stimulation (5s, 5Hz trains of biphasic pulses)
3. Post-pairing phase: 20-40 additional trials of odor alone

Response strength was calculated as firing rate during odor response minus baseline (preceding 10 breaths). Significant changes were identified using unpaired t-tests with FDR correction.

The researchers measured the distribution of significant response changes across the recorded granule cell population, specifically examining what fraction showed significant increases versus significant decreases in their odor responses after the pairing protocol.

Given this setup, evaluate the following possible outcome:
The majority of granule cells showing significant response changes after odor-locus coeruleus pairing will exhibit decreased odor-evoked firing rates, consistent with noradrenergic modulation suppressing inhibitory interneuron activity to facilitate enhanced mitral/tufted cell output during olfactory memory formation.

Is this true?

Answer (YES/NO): NO